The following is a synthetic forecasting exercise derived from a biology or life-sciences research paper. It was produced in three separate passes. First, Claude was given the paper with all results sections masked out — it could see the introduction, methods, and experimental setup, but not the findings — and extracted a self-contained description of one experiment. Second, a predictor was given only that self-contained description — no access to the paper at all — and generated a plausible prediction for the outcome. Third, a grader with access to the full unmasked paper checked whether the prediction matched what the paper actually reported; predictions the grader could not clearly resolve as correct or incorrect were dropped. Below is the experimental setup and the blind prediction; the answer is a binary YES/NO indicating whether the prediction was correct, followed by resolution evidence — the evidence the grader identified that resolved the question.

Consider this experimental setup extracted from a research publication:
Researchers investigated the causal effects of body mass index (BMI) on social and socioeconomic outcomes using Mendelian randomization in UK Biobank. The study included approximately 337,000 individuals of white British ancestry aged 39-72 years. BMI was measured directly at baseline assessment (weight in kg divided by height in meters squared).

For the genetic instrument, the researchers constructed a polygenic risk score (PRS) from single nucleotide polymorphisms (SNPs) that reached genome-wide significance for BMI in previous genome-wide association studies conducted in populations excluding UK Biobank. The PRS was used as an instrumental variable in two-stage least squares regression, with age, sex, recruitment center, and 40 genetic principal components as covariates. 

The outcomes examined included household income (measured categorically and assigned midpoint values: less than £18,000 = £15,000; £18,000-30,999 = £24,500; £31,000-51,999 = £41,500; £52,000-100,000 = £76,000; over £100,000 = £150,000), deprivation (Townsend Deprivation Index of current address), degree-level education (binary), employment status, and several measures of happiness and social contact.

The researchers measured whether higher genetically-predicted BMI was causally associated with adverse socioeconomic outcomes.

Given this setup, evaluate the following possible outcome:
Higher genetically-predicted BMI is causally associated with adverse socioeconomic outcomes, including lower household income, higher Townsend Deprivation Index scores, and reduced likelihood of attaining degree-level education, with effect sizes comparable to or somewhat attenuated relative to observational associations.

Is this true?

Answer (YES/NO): YES